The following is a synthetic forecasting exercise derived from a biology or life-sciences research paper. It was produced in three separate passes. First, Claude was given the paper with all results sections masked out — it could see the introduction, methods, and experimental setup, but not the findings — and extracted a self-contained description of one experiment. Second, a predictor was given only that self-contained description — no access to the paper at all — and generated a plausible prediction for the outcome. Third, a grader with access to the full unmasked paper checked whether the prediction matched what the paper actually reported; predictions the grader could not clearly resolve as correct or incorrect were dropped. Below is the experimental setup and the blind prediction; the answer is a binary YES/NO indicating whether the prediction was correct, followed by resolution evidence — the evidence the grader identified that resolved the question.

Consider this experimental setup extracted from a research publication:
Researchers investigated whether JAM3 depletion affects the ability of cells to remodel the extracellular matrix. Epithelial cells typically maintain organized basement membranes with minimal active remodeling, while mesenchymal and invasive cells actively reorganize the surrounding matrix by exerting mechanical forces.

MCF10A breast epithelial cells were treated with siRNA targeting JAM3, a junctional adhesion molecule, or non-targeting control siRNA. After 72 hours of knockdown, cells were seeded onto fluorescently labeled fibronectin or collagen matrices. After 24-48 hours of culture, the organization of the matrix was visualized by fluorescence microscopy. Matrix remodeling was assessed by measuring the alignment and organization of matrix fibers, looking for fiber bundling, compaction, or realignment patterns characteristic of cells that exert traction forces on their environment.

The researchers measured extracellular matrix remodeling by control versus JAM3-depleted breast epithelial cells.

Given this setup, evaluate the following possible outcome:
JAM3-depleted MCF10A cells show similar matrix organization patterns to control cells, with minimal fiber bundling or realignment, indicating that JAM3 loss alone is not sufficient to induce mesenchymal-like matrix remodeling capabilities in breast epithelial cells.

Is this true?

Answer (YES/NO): NO